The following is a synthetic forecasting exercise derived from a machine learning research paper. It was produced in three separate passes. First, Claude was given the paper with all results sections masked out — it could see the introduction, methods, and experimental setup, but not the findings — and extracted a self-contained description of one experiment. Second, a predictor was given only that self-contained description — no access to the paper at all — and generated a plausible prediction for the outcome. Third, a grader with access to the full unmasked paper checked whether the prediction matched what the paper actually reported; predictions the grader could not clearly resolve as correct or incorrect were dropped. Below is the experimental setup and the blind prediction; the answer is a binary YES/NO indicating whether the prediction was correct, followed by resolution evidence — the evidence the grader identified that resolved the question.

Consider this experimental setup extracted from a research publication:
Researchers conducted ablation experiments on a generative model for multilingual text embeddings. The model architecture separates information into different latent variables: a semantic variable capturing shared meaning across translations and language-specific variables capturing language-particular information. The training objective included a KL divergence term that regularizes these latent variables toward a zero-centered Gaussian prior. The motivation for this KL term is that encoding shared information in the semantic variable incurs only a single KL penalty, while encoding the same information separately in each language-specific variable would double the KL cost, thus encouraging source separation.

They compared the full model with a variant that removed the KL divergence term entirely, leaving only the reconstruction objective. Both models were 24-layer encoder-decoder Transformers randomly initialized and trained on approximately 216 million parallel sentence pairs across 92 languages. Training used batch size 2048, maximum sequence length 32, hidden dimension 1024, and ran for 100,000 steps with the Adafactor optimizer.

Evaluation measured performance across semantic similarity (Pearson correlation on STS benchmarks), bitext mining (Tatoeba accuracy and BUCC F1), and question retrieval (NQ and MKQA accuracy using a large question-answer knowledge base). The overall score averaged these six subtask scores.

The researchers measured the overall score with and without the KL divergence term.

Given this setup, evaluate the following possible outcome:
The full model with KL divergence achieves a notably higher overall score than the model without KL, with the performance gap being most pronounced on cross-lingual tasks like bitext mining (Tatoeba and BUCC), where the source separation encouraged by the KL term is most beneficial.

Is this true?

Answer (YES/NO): YES